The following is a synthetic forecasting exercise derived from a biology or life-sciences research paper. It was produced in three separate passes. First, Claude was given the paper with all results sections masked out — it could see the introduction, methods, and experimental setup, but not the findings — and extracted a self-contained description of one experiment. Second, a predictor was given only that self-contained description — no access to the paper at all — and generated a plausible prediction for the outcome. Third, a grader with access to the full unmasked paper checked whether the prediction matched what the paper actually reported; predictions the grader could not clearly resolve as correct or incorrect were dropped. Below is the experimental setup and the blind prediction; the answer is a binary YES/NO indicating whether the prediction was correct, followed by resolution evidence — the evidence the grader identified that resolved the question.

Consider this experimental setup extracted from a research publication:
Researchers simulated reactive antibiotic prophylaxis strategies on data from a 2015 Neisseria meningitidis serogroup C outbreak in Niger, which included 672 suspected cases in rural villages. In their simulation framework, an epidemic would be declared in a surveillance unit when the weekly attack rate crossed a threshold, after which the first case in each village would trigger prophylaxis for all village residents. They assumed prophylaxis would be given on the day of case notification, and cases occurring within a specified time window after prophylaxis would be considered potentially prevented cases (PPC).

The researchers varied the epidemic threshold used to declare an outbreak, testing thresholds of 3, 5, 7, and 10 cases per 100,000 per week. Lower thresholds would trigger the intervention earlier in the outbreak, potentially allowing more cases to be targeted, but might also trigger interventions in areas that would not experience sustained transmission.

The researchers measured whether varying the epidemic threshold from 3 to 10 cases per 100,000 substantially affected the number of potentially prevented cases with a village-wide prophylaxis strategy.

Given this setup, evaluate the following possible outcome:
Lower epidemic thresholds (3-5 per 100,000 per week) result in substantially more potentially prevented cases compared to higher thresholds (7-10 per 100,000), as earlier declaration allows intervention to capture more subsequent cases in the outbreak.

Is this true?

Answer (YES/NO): NO